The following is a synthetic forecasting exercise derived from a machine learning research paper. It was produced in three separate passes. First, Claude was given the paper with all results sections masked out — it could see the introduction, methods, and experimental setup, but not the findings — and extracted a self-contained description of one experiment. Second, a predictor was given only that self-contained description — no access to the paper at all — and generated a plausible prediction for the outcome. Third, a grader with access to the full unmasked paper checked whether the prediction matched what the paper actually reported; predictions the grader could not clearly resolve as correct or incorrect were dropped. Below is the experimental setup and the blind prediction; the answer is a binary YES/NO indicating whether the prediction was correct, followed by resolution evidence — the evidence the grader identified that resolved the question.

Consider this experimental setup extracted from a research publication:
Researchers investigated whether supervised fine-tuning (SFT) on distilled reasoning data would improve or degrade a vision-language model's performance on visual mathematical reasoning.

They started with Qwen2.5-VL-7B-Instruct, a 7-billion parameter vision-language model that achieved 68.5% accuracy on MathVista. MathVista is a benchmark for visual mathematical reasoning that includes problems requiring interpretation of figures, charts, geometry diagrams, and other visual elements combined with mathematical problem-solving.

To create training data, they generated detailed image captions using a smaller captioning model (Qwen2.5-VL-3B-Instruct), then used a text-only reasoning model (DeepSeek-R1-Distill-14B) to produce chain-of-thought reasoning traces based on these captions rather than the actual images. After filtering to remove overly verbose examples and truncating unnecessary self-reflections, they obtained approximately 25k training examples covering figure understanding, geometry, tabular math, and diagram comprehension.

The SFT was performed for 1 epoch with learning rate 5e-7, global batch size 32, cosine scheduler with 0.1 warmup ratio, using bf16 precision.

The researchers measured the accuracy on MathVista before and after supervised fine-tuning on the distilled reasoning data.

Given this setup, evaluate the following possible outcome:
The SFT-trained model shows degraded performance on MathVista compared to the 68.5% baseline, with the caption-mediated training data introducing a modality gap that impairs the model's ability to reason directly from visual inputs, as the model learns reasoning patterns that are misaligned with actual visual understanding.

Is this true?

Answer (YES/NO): YES